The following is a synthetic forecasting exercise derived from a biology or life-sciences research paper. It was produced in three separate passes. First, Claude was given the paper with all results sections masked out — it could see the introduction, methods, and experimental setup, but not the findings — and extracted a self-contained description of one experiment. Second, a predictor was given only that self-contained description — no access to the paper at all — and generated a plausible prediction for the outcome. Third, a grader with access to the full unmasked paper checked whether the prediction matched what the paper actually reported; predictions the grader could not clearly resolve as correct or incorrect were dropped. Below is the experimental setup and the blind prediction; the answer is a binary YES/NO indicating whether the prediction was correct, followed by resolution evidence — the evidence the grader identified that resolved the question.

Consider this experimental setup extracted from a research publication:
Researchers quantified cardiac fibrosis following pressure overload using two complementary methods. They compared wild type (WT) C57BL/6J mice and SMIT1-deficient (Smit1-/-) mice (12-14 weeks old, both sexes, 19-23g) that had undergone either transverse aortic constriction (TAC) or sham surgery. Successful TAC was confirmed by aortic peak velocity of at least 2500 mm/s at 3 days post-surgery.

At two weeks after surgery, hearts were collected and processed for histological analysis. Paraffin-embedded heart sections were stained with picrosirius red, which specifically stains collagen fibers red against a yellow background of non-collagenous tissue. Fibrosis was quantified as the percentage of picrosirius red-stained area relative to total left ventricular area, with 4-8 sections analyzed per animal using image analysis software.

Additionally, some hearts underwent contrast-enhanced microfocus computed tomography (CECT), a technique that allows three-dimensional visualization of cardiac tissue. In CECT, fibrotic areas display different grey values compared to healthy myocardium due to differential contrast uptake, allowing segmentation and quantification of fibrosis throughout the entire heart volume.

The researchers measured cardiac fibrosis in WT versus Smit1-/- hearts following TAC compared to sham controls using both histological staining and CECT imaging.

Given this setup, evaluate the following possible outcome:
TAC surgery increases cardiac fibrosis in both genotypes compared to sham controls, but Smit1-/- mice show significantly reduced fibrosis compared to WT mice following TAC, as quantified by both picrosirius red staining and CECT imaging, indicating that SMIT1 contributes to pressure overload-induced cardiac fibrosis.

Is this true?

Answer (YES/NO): NO